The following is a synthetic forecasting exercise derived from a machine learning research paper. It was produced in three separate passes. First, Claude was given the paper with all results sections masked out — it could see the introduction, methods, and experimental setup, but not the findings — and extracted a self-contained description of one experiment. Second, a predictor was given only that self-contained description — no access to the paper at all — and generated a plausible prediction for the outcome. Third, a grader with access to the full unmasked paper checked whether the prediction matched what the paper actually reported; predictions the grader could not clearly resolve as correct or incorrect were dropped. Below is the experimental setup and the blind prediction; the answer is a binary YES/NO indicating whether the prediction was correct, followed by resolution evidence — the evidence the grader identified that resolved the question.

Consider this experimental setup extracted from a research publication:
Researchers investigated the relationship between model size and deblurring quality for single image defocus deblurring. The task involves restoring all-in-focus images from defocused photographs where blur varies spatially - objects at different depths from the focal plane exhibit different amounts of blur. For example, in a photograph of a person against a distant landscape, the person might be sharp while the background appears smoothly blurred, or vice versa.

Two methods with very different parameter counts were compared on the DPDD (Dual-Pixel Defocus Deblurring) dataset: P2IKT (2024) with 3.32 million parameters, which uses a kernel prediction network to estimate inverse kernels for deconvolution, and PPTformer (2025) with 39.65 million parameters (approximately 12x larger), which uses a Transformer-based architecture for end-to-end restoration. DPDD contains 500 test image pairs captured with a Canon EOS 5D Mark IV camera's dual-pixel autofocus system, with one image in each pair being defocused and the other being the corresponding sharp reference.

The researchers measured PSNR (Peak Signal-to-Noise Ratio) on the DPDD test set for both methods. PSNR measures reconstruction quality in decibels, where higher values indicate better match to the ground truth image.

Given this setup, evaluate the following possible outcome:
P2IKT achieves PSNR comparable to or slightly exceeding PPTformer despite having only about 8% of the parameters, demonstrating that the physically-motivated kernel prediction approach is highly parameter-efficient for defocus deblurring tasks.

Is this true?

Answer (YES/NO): YES